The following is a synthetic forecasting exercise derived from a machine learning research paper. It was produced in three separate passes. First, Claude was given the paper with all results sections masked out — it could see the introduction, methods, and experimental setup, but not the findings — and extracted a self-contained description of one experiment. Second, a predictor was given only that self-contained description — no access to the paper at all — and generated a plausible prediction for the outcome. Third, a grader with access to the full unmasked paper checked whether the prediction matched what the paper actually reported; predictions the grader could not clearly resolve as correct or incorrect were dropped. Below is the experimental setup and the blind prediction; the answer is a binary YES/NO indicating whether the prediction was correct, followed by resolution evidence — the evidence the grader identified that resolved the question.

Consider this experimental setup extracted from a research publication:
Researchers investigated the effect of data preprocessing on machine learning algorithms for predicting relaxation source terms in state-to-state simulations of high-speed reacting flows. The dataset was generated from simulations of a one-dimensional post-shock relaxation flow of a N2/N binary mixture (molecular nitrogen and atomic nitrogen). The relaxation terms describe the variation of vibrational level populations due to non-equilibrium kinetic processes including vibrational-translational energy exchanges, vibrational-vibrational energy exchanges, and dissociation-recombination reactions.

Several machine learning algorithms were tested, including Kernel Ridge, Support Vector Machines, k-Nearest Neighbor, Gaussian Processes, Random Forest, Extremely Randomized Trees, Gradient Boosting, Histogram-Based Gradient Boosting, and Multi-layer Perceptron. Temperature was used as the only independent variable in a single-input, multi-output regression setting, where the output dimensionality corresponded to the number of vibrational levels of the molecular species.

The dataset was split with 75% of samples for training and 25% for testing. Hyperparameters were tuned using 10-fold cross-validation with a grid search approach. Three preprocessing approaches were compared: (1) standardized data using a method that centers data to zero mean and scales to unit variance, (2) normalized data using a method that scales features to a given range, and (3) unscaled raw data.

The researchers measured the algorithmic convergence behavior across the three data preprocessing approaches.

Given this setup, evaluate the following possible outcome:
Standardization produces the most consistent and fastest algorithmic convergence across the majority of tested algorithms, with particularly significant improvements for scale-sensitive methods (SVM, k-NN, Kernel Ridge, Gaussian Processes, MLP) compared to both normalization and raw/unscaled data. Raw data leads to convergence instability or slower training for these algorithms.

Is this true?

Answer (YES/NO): NO